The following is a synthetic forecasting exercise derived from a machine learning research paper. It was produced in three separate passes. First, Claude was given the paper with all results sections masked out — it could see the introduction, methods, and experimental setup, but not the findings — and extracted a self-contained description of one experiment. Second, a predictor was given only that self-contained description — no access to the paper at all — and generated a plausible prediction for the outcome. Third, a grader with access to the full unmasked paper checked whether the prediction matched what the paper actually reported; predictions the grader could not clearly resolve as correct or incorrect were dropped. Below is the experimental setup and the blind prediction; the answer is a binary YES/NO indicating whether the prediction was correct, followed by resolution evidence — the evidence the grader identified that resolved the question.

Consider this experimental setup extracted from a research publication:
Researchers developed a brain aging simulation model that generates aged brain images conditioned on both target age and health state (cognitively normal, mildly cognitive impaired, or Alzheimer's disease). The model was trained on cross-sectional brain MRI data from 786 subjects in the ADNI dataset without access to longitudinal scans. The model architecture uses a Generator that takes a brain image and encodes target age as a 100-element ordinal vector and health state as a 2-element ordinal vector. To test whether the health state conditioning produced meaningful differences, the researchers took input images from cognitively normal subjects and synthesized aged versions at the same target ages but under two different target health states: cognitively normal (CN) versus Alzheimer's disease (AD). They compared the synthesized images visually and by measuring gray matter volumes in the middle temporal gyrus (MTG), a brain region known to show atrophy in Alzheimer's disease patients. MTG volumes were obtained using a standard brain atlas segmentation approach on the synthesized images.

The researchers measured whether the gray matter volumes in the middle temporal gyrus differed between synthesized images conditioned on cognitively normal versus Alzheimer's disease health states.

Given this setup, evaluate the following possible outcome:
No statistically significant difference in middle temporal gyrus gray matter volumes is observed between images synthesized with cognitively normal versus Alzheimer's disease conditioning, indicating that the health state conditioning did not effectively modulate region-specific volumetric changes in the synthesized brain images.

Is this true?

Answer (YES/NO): NO